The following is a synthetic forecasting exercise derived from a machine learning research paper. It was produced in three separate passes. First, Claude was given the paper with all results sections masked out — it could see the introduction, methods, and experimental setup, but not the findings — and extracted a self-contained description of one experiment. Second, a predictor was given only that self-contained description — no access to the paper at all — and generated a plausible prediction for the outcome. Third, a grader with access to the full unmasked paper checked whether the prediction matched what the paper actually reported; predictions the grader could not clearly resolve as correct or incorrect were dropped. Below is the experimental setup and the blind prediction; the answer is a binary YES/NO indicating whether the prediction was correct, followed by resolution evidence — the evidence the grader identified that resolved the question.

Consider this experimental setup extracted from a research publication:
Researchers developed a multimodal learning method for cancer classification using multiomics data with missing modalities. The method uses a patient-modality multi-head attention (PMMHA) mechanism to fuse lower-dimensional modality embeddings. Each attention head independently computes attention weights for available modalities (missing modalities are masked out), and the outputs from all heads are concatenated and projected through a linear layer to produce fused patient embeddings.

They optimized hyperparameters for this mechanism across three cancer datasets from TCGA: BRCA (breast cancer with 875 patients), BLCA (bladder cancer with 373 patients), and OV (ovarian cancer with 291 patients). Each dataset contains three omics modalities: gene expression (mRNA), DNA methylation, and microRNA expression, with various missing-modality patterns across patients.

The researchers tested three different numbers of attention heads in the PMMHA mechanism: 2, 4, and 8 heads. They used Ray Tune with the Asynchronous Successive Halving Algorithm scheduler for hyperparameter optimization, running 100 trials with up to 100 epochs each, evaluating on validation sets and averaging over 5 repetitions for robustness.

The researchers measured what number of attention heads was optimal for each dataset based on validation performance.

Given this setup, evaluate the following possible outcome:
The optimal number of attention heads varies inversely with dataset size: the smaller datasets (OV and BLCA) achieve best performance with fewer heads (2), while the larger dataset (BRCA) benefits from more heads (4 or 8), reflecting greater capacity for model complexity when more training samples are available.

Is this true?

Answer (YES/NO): NO